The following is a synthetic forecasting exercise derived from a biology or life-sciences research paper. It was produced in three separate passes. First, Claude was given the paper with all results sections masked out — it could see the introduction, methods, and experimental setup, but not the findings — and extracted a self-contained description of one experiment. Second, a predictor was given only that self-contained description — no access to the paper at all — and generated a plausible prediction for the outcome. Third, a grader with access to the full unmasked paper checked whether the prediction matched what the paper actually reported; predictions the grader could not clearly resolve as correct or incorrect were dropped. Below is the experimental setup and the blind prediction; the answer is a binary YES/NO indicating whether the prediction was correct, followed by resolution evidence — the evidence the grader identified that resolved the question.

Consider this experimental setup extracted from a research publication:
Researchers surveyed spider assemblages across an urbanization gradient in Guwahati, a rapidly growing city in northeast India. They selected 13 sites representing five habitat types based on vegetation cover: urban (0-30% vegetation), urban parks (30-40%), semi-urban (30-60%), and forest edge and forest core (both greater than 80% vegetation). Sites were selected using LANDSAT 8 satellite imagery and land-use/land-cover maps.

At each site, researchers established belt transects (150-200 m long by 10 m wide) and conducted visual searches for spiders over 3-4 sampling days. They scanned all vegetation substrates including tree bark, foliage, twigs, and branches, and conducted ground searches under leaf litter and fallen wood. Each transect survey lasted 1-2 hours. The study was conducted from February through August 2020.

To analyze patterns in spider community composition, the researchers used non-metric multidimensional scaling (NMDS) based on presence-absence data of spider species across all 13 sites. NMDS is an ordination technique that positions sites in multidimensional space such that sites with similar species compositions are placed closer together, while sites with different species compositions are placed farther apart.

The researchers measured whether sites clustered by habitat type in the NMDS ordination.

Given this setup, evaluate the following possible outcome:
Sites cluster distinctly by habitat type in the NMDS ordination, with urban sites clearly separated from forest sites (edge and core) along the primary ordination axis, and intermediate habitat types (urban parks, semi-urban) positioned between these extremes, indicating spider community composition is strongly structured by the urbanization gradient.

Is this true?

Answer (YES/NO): NO